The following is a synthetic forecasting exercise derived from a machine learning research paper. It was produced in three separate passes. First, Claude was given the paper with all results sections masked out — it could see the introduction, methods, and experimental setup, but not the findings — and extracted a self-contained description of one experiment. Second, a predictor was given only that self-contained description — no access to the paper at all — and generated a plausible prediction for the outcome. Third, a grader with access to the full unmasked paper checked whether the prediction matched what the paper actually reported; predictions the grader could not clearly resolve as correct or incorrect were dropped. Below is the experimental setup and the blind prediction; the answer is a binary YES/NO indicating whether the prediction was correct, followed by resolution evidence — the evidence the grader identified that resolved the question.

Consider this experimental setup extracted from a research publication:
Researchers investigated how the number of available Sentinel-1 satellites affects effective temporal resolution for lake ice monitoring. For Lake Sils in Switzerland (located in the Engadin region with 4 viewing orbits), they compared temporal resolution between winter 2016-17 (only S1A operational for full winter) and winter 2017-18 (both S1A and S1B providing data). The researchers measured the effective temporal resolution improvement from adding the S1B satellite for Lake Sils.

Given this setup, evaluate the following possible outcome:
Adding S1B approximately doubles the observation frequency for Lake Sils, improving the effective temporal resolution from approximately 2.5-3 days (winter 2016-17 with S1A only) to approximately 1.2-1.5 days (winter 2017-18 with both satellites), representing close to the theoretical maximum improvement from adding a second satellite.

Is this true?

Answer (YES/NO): NO